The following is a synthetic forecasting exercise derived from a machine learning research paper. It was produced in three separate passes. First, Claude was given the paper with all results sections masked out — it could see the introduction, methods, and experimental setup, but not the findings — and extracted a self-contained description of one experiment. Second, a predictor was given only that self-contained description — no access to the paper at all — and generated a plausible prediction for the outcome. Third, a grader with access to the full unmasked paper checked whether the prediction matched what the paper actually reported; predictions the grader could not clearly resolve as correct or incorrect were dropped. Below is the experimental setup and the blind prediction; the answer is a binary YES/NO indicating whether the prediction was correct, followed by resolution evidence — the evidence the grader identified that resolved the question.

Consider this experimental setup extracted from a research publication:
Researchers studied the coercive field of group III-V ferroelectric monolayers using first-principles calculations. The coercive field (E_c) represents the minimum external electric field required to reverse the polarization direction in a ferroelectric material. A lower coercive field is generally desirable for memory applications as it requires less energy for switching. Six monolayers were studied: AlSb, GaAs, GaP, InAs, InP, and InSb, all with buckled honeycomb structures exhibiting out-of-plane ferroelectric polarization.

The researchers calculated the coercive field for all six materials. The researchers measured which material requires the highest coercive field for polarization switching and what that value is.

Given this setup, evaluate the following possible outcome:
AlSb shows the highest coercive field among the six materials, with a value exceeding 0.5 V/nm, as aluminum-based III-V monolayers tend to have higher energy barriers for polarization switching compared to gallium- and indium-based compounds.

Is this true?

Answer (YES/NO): NO